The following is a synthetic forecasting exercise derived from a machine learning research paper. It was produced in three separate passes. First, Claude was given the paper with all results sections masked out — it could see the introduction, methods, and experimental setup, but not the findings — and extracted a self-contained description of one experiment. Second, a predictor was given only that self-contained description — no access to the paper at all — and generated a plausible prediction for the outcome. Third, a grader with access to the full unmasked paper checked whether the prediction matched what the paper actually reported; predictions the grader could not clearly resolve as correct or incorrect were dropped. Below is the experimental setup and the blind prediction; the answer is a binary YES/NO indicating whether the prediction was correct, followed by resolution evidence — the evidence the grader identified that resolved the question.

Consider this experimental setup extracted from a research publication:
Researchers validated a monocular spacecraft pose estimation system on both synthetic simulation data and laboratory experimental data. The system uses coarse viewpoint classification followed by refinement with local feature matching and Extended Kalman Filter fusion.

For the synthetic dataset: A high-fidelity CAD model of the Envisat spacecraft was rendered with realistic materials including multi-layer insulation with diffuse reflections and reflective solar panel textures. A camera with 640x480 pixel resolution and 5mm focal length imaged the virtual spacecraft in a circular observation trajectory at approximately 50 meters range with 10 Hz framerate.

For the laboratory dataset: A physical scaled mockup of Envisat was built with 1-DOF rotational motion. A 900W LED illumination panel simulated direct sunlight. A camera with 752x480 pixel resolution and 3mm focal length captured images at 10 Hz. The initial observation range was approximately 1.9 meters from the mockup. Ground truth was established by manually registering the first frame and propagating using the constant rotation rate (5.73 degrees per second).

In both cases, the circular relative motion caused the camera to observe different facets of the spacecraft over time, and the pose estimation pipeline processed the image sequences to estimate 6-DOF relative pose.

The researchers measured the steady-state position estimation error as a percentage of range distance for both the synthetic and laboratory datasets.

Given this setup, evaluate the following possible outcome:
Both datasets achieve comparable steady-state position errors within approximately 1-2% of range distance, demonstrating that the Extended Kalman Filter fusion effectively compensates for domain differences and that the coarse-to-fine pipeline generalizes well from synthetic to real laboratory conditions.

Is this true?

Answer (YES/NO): NO